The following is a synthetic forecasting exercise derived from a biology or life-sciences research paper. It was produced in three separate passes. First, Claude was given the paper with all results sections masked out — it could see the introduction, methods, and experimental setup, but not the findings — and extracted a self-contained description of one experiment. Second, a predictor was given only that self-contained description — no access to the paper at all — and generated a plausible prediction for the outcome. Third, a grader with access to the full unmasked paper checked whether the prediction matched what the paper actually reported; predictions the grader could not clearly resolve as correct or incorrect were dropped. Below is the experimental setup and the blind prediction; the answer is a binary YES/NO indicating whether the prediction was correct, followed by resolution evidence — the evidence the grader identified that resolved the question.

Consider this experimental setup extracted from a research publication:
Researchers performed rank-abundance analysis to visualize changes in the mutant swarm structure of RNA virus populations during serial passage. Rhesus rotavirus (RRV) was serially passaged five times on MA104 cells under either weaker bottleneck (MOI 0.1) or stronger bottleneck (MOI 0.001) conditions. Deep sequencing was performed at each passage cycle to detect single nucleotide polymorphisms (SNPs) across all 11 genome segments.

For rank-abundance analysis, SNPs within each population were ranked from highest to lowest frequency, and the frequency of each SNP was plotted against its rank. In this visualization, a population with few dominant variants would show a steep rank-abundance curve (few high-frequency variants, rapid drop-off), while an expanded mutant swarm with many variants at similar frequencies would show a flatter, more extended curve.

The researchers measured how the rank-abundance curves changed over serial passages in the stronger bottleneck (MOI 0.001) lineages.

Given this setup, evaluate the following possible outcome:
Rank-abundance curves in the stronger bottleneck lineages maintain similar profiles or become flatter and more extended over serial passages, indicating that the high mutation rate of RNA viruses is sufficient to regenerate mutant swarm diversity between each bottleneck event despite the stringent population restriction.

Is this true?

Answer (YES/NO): YES